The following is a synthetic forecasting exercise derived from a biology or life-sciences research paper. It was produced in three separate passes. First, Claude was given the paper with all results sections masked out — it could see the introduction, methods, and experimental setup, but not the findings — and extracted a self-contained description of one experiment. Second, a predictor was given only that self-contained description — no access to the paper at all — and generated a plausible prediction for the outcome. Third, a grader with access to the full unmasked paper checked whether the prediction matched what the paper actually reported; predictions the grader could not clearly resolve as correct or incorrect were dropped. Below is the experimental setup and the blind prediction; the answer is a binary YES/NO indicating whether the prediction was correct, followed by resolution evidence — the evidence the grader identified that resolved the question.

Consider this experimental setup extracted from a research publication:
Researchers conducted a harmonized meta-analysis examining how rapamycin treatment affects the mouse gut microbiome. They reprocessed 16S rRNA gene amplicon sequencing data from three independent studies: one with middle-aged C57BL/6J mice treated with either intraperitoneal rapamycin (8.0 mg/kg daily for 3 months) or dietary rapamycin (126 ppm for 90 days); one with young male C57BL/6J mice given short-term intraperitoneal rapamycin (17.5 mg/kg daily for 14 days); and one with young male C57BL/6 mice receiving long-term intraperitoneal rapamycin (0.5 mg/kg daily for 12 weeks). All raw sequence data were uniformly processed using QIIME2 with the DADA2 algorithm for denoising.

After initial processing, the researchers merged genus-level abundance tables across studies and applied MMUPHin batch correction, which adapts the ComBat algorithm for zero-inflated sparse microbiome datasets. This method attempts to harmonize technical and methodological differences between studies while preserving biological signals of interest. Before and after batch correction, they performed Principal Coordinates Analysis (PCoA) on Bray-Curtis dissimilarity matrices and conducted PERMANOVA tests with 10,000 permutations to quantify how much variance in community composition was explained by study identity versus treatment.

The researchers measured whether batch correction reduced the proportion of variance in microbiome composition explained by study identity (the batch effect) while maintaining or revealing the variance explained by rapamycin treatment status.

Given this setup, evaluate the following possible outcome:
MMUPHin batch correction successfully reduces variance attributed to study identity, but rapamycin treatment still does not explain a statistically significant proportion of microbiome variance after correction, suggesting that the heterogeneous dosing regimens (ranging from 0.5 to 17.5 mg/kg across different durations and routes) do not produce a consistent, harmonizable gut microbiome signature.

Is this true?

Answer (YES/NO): NO